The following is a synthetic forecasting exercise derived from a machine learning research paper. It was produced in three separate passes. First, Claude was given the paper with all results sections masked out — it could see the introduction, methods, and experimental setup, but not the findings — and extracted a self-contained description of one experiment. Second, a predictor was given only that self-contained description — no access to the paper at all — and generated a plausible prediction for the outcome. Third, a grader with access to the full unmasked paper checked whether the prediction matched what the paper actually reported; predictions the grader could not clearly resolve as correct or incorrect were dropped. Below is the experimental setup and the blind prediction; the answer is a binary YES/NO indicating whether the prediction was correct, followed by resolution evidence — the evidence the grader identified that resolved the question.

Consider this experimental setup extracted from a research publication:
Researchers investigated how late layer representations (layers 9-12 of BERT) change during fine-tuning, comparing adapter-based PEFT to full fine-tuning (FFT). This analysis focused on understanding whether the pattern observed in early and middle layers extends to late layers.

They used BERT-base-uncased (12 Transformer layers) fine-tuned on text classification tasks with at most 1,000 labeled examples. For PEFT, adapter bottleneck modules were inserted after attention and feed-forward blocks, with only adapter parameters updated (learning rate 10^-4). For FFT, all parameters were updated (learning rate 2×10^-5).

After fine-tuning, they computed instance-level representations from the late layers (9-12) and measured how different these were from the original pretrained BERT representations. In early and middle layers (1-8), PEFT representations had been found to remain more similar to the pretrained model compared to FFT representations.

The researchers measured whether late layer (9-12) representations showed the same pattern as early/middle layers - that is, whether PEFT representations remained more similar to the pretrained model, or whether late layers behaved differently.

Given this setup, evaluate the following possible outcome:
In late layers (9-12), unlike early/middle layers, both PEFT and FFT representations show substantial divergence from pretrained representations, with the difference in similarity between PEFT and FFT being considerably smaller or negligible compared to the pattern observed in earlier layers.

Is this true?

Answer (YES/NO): YES